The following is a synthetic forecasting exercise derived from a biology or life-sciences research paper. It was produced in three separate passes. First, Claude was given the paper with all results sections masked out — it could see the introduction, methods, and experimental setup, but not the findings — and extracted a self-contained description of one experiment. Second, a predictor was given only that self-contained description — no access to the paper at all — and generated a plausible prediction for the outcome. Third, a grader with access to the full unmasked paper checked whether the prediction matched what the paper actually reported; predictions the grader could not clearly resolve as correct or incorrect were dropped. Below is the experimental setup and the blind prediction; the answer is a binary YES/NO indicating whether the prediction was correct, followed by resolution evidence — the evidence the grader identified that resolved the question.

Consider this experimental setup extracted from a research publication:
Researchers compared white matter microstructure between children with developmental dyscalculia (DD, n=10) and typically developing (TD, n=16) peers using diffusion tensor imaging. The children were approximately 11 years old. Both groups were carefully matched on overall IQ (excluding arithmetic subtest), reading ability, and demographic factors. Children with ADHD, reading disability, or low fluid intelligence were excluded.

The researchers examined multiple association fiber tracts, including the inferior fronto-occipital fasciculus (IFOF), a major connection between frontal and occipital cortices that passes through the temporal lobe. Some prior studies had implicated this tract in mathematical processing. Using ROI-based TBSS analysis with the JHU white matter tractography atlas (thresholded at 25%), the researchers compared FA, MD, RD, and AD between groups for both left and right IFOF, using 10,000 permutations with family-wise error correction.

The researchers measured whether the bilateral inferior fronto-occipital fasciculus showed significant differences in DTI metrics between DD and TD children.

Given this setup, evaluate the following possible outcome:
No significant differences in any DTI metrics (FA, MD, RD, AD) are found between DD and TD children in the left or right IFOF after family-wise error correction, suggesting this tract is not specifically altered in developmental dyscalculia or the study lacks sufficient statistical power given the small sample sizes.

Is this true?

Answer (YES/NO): YES